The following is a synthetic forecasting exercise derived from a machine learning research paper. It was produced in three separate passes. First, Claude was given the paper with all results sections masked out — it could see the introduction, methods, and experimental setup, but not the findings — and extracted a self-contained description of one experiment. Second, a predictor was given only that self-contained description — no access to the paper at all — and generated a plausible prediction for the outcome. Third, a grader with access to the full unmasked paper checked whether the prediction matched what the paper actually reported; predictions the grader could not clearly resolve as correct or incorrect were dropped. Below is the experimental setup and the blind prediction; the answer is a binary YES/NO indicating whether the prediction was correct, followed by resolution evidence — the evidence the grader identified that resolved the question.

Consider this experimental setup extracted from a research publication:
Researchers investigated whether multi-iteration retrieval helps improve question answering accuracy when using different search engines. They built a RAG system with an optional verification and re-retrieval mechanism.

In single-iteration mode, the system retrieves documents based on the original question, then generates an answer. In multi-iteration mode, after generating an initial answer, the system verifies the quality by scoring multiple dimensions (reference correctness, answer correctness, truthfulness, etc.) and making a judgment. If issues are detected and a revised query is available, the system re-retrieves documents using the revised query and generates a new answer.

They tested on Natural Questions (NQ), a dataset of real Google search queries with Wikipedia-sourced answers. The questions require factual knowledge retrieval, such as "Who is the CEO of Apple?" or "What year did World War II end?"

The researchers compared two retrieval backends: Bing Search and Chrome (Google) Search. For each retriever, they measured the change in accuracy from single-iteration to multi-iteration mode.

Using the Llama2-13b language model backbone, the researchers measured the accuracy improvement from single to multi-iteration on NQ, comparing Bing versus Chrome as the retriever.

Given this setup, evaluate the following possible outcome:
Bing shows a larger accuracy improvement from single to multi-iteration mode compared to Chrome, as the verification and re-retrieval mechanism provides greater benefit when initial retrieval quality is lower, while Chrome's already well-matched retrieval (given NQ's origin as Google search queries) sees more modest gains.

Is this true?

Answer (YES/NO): NO